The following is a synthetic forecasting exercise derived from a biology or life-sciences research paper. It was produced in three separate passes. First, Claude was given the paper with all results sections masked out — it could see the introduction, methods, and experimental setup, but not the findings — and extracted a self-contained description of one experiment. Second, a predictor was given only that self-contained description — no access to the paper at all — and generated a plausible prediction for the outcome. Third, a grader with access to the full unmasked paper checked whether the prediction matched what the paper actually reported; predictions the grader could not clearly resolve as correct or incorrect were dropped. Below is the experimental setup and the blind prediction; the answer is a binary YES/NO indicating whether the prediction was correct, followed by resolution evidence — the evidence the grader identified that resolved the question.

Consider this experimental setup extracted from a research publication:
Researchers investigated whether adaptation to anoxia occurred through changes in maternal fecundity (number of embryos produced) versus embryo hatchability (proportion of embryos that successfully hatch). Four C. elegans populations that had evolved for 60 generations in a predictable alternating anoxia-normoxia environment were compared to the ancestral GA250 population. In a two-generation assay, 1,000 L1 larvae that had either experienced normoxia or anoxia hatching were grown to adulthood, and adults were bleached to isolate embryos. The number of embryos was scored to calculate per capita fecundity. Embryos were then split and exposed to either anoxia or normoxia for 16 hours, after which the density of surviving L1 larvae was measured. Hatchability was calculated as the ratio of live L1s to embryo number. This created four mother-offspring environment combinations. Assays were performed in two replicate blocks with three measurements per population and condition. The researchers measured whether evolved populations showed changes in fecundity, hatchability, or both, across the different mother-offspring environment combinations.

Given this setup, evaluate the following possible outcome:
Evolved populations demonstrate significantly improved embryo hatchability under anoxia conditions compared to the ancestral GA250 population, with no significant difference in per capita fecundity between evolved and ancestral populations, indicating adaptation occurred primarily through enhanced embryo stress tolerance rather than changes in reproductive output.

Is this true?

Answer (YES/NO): NO